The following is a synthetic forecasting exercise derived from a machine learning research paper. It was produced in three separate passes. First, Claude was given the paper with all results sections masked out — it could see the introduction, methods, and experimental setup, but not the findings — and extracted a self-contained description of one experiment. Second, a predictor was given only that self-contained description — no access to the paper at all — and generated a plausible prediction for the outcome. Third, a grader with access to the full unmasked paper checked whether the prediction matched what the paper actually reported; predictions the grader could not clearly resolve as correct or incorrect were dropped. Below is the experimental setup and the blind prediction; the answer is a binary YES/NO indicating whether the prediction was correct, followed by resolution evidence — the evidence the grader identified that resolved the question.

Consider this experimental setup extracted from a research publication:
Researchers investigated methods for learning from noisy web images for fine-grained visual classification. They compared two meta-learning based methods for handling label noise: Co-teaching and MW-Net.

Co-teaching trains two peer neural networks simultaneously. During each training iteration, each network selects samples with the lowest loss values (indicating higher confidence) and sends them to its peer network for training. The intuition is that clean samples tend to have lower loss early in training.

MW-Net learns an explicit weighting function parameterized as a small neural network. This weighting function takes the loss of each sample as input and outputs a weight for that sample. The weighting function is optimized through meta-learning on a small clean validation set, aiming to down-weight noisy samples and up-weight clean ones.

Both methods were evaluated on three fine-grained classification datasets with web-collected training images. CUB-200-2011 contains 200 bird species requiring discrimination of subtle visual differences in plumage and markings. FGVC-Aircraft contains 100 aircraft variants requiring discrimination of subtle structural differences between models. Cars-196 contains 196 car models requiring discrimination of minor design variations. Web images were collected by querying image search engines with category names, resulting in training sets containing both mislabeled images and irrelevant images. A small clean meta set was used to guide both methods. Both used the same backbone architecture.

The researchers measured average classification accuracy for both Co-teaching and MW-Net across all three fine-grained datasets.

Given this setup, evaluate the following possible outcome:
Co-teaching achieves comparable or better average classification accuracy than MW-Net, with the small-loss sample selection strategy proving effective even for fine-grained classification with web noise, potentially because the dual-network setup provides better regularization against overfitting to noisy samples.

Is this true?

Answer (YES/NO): YES